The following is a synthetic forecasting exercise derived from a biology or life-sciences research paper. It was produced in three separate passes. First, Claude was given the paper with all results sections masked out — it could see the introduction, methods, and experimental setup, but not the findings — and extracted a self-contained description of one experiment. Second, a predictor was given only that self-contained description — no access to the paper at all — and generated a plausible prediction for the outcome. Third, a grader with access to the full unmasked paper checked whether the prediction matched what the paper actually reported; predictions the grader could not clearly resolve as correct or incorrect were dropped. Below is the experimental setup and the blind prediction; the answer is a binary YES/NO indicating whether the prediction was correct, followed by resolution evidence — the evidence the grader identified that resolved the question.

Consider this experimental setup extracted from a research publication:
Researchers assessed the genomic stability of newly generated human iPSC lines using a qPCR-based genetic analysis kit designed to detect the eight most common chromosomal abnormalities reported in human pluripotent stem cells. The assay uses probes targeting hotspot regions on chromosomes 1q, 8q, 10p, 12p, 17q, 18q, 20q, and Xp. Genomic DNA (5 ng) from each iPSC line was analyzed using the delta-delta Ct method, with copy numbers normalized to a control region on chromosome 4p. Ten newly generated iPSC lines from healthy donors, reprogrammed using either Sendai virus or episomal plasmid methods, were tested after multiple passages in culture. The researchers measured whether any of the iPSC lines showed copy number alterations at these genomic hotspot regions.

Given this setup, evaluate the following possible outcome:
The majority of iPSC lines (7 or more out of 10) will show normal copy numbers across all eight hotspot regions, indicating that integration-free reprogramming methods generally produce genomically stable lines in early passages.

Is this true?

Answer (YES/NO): YES